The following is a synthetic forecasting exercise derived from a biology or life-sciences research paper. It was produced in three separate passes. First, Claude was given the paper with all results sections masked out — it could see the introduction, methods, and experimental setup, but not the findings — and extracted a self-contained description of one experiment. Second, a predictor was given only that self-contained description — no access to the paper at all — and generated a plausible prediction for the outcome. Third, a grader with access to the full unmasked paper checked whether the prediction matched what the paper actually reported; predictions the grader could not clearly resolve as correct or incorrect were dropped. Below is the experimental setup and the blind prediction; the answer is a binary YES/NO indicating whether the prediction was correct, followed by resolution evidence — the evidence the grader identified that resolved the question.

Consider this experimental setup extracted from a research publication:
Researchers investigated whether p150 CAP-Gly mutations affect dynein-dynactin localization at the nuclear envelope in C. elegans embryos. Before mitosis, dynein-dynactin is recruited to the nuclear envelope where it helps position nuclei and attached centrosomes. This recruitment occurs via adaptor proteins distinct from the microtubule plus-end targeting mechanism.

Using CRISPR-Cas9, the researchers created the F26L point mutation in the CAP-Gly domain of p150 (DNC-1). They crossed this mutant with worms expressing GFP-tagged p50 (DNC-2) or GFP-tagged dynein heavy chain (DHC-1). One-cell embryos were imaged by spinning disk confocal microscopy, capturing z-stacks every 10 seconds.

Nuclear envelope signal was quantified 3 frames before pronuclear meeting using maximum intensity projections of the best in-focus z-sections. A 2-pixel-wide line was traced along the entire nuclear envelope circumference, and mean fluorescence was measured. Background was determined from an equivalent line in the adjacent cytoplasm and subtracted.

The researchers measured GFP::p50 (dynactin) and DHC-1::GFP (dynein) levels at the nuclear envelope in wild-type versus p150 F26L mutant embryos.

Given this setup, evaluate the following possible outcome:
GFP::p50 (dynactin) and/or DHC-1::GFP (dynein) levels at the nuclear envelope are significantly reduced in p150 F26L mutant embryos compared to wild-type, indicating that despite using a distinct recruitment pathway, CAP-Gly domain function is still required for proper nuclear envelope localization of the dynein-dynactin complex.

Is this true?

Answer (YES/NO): NO